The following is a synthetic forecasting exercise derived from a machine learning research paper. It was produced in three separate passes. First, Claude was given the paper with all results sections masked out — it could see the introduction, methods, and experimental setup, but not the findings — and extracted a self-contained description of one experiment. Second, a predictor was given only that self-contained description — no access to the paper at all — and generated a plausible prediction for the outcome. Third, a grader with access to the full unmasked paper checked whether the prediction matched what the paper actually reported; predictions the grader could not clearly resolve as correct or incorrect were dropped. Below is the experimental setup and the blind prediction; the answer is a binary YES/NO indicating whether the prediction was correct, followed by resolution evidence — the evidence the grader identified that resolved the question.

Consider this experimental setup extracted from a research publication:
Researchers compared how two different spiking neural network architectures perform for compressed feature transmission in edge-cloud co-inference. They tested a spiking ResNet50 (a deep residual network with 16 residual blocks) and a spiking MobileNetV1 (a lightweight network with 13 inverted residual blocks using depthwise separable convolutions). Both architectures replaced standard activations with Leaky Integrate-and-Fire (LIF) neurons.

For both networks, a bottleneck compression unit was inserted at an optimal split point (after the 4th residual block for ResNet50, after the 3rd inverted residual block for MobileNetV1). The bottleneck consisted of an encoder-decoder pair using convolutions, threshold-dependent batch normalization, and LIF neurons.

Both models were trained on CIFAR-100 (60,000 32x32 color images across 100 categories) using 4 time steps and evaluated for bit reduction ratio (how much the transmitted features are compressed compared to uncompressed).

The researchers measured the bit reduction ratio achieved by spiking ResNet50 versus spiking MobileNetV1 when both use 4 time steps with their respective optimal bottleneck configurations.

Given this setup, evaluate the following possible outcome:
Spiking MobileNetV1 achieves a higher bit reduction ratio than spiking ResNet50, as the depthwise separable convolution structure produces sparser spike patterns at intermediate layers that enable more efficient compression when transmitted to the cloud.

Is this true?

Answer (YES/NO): NO